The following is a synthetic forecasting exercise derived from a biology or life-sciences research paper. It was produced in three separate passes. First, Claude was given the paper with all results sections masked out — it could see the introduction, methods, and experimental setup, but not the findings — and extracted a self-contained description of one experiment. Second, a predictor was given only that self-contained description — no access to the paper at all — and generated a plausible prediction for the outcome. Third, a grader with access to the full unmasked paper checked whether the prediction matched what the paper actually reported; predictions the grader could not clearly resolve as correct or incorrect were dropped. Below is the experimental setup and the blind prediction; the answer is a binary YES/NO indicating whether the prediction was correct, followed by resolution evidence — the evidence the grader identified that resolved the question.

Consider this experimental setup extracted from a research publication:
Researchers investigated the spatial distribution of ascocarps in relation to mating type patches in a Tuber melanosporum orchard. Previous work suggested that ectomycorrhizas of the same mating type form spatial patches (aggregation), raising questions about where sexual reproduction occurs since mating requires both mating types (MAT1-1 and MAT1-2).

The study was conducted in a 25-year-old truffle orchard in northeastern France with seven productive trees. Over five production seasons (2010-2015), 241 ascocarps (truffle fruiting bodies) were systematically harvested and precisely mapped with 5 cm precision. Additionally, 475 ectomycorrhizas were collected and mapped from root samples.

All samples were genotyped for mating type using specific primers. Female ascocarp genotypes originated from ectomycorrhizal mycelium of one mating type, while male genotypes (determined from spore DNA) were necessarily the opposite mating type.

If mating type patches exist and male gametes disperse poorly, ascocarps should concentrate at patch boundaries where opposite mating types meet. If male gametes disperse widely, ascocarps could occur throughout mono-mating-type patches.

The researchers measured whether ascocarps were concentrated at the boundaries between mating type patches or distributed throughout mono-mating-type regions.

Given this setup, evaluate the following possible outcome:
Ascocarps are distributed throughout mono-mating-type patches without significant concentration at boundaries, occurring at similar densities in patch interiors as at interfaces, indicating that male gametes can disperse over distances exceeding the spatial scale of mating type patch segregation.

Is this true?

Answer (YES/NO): YES